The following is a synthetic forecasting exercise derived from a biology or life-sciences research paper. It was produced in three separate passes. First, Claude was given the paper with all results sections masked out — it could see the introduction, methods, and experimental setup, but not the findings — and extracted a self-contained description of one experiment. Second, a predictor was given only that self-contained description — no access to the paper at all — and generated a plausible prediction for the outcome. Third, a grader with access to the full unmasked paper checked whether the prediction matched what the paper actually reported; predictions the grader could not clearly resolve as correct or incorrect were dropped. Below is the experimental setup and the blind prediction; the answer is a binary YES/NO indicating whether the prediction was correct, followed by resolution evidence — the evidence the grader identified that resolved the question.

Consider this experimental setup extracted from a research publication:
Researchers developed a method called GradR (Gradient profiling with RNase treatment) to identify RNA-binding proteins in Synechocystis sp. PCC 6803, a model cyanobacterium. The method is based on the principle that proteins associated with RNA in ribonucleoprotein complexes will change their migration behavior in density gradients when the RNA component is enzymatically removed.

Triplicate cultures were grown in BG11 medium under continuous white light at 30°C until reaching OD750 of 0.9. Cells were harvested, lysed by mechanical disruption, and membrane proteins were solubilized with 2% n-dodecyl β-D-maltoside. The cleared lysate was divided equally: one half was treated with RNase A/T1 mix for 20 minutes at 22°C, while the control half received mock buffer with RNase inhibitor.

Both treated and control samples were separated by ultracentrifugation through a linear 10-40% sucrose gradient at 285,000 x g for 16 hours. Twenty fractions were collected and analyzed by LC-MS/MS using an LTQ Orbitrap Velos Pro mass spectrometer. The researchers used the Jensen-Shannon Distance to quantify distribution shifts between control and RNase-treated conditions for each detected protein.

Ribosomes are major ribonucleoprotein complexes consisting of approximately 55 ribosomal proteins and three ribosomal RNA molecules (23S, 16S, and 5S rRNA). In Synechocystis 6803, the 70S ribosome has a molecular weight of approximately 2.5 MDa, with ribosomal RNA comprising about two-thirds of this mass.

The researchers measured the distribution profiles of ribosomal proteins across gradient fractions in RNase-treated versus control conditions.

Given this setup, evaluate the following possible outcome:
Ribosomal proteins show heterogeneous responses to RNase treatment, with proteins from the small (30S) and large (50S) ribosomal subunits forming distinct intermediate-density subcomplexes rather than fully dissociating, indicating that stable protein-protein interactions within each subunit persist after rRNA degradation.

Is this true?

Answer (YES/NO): NO